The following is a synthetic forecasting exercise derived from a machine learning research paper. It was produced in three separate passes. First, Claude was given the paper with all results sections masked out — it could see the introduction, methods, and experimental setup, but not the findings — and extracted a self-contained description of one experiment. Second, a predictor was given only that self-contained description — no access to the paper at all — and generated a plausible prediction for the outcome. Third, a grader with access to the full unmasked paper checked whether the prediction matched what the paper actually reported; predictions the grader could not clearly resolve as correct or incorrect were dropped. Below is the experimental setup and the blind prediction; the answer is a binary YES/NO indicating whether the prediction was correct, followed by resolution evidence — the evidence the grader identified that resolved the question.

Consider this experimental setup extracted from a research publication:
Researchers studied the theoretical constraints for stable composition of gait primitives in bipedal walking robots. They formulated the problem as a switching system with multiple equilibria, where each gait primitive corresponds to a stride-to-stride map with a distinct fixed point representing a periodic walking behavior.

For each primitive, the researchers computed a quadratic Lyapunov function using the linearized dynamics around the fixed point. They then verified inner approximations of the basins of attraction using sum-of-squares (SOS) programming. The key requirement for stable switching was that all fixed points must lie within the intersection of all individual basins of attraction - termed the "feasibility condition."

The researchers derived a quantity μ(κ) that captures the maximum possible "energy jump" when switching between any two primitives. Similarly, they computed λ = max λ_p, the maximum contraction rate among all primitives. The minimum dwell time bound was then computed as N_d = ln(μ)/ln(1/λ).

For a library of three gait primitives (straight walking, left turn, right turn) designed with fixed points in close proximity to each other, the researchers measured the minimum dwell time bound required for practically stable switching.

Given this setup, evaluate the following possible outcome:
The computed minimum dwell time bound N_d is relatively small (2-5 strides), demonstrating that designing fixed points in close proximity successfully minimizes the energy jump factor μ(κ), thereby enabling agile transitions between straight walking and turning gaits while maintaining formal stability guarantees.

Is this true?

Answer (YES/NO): NO